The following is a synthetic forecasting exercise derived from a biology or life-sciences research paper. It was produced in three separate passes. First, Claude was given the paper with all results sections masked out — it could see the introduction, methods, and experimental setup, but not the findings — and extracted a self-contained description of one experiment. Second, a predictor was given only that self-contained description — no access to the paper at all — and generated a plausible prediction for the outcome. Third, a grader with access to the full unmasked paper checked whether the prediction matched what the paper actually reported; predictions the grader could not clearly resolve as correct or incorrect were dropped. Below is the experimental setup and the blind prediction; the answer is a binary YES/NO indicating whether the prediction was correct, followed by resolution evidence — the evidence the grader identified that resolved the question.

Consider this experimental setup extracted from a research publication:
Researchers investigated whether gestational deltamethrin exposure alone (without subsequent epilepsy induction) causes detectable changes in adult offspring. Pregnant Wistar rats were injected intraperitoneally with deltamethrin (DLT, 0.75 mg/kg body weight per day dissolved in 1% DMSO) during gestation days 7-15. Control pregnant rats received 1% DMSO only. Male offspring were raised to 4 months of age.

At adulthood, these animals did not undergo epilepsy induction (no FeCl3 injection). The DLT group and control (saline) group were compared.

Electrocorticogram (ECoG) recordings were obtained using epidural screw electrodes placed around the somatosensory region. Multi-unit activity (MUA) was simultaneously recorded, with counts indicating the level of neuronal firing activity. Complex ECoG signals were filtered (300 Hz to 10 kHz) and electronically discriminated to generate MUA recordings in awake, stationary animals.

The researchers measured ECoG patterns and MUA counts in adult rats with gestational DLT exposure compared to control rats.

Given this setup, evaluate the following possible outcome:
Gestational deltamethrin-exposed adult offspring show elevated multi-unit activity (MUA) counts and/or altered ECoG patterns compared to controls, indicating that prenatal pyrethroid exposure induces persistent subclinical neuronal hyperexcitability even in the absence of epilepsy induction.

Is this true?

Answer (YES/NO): NO